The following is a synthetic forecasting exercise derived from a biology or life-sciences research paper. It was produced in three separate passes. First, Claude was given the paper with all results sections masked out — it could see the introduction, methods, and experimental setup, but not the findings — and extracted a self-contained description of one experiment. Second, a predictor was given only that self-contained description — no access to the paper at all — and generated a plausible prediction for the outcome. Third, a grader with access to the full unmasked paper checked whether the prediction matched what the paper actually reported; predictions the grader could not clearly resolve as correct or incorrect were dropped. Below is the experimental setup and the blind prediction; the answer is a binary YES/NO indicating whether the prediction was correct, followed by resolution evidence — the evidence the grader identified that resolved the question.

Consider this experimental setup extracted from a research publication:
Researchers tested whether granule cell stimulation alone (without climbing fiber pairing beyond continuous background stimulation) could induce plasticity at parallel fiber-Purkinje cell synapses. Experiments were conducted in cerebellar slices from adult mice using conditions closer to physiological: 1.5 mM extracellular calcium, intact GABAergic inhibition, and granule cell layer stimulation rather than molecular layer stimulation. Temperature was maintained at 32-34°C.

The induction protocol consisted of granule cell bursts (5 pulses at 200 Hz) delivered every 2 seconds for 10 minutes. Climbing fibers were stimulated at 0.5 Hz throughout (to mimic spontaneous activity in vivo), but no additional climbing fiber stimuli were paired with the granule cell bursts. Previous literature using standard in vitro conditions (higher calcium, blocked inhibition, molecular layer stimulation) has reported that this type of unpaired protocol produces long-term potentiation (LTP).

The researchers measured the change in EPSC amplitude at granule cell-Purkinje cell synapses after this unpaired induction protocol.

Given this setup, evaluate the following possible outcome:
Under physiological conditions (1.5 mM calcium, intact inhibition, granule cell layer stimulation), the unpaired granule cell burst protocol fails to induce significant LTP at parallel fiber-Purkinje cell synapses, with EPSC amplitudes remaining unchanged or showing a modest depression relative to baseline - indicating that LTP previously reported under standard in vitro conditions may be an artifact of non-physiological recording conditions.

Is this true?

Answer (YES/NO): YES